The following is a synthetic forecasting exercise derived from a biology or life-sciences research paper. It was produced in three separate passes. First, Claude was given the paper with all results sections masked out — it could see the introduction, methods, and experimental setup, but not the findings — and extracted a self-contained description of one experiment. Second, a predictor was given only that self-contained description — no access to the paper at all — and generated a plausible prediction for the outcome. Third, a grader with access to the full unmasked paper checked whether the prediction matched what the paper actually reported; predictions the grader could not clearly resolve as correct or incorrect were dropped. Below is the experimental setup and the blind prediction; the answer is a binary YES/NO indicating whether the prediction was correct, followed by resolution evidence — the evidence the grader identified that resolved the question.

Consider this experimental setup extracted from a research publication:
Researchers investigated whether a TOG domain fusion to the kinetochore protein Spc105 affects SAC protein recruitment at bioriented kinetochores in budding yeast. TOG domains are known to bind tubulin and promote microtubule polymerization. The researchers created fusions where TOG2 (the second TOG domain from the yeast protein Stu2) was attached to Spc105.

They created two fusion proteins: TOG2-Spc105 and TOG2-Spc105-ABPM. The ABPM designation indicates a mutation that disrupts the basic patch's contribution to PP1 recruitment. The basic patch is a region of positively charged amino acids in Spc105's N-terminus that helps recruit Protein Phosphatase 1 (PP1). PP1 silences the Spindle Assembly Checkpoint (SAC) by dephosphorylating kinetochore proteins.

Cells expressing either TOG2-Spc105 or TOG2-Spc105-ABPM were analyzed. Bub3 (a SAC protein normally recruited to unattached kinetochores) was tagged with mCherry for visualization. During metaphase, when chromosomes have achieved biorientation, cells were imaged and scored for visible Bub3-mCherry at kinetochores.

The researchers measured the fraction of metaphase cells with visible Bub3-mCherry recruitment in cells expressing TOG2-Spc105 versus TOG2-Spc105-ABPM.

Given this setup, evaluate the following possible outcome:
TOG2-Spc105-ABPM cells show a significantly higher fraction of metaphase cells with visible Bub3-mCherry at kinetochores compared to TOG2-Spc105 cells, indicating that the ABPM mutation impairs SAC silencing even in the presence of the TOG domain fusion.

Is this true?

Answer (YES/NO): YES